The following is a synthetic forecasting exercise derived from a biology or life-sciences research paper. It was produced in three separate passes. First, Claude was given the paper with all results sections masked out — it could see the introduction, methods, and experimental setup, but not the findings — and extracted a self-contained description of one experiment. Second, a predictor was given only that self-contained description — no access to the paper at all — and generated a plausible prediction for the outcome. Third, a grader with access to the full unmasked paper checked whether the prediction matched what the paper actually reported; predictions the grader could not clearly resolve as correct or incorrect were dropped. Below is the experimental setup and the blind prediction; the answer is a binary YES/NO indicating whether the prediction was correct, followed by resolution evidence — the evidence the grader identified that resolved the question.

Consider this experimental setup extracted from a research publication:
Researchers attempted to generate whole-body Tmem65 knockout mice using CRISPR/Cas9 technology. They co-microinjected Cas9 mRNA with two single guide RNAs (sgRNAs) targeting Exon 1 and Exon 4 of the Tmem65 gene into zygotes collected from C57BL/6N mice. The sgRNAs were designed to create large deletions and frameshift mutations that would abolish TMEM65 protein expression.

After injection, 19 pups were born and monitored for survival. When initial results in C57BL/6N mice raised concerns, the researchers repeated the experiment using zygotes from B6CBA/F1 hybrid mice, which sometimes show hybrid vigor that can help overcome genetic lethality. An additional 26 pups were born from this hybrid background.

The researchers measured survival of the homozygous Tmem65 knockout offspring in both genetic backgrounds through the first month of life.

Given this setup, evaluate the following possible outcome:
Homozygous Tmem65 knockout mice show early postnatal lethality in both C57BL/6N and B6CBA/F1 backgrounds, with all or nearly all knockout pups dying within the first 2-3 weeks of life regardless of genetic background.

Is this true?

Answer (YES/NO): NO